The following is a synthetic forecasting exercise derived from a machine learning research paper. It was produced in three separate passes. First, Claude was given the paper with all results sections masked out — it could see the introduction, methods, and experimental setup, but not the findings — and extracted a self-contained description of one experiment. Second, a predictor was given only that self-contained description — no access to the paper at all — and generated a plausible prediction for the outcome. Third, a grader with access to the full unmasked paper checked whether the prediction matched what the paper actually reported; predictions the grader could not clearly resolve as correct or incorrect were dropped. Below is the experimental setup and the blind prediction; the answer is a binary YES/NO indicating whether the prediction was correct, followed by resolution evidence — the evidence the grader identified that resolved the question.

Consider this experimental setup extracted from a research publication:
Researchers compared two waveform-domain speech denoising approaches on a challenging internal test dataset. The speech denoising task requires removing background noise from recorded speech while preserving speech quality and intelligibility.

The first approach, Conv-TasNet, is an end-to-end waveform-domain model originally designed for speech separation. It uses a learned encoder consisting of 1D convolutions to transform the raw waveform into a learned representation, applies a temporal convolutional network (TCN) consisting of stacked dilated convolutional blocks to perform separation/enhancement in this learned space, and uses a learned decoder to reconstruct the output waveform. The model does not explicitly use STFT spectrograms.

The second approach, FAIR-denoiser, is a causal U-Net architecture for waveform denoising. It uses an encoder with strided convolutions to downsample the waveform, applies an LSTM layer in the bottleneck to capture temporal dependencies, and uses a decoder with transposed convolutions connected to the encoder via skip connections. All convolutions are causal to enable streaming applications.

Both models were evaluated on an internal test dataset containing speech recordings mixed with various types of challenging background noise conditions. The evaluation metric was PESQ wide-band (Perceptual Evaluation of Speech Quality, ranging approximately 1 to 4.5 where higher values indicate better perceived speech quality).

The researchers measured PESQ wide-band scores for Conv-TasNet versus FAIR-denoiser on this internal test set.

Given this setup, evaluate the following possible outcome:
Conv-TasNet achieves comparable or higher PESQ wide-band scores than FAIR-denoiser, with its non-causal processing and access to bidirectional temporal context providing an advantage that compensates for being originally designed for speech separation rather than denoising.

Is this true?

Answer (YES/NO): NO